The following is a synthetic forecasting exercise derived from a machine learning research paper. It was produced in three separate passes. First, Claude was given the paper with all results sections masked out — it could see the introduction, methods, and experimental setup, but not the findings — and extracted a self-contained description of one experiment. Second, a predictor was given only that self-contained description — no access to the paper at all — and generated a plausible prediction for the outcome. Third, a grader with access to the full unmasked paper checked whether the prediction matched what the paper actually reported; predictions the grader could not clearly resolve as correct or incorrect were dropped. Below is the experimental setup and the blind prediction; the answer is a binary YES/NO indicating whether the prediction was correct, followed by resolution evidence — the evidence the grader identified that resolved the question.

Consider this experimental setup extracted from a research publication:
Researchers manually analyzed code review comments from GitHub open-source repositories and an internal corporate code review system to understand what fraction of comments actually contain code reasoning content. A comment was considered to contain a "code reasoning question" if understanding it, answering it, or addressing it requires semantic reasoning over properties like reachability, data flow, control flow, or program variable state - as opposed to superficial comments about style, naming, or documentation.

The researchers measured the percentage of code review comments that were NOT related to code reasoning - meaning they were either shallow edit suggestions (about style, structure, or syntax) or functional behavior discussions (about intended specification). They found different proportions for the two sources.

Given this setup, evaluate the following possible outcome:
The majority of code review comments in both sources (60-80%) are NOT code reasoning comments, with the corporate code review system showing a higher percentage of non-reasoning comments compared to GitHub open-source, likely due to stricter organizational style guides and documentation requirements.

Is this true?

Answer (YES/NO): YES